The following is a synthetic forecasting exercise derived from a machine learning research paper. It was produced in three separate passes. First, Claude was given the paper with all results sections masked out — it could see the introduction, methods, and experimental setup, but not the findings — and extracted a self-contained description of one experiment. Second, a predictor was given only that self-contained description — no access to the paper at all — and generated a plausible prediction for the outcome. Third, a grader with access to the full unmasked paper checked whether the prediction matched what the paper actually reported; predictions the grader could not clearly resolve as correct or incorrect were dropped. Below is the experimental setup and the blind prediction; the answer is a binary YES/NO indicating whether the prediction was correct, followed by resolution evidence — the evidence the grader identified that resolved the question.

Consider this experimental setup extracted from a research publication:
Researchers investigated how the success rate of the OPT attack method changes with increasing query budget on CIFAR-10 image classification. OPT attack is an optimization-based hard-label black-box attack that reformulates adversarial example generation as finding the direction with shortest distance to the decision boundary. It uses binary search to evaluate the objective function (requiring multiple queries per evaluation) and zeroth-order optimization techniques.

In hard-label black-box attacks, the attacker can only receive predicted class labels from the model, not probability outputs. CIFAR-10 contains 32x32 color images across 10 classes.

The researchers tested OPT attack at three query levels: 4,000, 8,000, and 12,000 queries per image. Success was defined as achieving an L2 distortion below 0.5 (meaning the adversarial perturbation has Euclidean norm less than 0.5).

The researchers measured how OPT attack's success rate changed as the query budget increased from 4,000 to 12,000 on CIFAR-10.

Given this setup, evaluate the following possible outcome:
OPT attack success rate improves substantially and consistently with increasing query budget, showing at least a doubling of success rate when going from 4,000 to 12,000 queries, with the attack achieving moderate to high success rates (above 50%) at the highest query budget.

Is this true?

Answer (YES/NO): NO